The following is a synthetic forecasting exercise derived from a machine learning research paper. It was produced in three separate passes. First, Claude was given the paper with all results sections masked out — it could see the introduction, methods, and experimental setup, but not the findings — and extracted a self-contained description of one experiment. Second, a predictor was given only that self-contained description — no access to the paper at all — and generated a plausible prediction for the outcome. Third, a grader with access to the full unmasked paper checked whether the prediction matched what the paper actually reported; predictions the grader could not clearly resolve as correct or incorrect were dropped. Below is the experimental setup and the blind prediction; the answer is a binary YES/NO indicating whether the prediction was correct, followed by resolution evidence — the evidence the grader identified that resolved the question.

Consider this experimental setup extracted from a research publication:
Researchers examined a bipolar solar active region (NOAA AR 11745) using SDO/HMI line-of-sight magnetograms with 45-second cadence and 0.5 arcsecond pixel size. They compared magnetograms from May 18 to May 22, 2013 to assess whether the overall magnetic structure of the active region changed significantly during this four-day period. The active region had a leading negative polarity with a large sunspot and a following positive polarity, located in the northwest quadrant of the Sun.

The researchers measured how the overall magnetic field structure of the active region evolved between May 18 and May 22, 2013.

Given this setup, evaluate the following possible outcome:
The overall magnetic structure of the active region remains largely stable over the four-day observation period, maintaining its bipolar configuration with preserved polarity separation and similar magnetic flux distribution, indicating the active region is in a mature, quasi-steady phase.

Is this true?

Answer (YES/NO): NO